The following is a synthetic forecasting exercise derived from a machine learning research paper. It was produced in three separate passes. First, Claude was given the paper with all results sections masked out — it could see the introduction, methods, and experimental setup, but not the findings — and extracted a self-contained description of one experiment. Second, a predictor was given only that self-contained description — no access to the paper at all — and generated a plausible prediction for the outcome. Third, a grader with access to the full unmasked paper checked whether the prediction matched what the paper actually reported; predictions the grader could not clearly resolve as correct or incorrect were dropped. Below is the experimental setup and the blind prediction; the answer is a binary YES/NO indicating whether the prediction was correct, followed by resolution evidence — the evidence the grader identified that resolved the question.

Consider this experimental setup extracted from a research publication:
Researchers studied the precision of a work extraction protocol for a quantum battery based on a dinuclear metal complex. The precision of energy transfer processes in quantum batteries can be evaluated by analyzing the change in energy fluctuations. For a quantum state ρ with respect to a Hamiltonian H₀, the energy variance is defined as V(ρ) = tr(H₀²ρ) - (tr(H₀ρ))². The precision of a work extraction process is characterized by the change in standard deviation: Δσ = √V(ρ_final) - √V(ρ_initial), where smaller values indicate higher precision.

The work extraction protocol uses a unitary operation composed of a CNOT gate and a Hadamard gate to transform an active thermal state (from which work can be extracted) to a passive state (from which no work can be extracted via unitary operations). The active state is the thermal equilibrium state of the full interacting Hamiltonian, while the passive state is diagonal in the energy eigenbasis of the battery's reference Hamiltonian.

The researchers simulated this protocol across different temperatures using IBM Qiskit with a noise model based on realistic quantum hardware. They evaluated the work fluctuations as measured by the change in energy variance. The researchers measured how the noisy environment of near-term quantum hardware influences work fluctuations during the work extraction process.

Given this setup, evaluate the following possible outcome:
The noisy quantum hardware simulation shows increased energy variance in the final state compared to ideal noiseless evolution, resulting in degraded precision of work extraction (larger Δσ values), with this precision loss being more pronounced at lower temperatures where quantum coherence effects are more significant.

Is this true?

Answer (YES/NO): NO